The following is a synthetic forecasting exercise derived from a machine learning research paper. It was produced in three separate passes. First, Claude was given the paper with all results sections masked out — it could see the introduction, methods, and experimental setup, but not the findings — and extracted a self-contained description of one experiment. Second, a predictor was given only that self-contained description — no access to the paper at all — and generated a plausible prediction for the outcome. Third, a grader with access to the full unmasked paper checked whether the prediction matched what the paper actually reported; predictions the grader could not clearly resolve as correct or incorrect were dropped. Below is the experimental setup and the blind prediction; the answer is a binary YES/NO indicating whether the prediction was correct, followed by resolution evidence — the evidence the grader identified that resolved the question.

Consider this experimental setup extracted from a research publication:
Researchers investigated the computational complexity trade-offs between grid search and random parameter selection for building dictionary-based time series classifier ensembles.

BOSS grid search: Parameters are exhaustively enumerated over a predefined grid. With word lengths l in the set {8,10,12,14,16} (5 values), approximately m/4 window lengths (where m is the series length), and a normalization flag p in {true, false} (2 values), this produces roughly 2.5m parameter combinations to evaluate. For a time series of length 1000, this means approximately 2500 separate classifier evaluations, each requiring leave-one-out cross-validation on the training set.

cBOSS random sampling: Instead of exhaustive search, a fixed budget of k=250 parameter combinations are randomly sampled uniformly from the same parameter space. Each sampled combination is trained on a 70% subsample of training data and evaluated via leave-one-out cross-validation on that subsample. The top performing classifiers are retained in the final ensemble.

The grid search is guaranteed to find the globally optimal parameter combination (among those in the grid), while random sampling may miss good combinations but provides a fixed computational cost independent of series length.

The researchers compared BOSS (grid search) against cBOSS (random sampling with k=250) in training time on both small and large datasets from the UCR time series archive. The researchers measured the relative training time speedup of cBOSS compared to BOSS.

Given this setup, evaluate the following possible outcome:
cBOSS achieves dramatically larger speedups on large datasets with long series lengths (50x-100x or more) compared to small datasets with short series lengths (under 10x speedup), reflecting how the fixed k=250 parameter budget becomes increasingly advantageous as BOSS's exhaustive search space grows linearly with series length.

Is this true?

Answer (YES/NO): NO